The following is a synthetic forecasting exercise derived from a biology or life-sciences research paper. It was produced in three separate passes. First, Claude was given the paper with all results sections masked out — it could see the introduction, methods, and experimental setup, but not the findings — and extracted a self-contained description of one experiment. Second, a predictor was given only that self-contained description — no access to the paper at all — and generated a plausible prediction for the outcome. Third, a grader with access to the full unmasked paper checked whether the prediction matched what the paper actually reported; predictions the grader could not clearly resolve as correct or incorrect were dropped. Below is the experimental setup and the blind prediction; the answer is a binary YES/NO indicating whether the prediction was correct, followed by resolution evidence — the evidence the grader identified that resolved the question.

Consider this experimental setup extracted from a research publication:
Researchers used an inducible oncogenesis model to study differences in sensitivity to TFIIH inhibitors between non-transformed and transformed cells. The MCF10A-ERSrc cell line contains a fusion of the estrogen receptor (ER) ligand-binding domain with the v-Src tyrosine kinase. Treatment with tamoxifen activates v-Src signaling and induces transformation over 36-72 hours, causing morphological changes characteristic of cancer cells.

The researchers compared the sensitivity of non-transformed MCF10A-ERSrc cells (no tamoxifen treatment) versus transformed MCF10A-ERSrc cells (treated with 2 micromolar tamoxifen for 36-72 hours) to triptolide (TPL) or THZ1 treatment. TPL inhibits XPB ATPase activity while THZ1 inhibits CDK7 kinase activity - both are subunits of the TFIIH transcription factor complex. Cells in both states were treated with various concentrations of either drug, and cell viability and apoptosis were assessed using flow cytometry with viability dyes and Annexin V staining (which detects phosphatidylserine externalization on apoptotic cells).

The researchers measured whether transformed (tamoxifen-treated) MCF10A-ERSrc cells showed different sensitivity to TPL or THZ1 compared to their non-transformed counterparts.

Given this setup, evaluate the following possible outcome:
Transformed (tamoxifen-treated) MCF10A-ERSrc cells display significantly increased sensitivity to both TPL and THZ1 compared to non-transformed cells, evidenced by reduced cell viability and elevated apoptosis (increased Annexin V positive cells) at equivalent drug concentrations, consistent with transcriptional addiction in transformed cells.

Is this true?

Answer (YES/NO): YES